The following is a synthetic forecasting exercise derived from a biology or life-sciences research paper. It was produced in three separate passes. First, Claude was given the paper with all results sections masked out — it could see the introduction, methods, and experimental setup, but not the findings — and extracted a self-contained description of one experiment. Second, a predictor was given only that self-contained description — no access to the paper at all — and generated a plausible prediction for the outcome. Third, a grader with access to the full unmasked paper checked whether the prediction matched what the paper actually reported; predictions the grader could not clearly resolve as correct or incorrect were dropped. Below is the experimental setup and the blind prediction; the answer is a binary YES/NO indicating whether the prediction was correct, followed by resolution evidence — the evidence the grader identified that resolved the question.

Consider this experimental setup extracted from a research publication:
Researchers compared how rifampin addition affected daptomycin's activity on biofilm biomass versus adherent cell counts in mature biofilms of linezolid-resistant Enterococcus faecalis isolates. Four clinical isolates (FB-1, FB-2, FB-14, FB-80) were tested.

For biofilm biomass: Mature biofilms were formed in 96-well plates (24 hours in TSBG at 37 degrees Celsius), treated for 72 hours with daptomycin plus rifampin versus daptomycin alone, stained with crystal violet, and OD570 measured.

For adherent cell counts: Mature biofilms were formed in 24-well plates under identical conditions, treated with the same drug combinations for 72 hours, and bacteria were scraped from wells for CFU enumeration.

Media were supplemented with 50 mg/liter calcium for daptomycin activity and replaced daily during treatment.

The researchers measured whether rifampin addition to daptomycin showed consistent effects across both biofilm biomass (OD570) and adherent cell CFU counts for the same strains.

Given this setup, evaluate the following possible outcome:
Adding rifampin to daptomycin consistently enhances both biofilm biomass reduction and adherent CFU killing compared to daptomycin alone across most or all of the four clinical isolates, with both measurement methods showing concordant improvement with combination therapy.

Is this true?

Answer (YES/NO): NO